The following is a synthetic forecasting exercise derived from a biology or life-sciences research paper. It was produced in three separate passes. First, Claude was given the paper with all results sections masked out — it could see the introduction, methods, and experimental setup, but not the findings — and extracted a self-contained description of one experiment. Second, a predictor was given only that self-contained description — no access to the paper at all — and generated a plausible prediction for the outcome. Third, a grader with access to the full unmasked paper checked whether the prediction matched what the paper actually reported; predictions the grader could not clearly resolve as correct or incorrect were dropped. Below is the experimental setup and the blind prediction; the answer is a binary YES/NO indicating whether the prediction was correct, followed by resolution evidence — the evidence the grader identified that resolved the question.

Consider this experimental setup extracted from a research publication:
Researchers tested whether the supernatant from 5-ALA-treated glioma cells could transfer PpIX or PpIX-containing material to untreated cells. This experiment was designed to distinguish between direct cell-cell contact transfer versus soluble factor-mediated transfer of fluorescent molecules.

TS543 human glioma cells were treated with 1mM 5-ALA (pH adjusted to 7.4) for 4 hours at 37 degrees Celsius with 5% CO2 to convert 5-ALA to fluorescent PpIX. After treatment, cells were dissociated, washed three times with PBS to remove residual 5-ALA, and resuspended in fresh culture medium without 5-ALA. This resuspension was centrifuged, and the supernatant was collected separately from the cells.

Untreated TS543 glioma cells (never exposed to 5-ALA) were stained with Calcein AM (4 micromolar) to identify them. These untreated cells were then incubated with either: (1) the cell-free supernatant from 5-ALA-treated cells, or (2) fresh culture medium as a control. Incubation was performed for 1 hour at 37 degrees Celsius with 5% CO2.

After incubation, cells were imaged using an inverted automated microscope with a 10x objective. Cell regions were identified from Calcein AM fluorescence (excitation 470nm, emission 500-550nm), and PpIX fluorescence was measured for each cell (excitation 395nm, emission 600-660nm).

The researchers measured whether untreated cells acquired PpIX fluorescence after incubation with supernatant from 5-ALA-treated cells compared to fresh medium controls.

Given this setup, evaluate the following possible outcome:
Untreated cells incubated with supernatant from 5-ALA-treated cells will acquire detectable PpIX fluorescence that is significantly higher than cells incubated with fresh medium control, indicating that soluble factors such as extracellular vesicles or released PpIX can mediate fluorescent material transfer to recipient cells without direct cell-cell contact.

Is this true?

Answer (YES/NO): NO